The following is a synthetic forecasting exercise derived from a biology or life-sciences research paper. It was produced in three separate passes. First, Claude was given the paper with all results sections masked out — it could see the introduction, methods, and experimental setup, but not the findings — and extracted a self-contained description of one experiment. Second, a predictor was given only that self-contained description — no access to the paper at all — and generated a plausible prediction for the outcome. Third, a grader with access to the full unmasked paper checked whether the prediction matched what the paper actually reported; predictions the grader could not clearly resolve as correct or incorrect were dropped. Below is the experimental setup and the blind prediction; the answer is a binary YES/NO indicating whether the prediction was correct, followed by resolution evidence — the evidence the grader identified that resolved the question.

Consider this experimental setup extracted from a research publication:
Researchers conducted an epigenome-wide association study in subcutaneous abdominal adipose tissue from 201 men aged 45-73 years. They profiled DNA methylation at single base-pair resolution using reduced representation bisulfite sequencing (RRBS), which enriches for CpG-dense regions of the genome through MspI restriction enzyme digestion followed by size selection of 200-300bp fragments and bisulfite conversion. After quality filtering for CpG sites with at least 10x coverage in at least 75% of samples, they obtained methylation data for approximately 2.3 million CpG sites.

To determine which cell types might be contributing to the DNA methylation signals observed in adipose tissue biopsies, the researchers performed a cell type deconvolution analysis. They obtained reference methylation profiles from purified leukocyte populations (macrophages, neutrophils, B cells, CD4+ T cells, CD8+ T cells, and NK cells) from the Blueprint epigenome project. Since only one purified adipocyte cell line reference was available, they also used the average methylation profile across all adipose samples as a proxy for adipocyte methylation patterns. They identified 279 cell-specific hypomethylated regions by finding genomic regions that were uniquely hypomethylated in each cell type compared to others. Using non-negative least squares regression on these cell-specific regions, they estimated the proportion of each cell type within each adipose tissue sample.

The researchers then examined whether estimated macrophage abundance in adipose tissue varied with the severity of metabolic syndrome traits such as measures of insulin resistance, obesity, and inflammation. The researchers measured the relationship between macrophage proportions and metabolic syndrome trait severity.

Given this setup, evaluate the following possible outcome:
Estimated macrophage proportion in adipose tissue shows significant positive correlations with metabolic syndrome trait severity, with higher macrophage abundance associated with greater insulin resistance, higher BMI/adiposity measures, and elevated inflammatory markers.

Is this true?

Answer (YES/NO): YES